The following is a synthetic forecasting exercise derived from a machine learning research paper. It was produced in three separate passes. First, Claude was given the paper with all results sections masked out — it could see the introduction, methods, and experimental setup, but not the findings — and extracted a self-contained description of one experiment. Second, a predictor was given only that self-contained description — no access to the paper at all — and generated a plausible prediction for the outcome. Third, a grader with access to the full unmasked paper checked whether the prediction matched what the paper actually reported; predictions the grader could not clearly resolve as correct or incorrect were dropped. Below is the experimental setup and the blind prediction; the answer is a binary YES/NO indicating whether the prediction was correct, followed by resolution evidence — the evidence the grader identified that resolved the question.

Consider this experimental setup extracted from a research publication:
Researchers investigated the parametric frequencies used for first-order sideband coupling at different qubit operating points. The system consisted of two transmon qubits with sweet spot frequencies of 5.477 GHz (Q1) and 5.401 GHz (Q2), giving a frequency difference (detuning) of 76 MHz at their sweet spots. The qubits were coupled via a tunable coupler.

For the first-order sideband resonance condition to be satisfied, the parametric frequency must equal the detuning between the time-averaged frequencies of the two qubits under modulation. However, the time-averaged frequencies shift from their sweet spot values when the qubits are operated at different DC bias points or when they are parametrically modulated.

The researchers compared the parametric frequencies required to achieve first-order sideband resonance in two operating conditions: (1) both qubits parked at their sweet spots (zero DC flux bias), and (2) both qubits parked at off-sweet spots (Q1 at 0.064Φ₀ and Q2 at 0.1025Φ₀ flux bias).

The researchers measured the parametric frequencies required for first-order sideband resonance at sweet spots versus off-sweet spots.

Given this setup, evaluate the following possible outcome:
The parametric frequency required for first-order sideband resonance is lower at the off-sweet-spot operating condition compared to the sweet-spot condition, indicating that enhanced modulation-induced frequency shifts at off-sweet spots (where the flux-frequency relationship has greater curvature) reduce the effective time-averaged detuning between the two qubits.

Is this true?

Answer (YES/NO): NO